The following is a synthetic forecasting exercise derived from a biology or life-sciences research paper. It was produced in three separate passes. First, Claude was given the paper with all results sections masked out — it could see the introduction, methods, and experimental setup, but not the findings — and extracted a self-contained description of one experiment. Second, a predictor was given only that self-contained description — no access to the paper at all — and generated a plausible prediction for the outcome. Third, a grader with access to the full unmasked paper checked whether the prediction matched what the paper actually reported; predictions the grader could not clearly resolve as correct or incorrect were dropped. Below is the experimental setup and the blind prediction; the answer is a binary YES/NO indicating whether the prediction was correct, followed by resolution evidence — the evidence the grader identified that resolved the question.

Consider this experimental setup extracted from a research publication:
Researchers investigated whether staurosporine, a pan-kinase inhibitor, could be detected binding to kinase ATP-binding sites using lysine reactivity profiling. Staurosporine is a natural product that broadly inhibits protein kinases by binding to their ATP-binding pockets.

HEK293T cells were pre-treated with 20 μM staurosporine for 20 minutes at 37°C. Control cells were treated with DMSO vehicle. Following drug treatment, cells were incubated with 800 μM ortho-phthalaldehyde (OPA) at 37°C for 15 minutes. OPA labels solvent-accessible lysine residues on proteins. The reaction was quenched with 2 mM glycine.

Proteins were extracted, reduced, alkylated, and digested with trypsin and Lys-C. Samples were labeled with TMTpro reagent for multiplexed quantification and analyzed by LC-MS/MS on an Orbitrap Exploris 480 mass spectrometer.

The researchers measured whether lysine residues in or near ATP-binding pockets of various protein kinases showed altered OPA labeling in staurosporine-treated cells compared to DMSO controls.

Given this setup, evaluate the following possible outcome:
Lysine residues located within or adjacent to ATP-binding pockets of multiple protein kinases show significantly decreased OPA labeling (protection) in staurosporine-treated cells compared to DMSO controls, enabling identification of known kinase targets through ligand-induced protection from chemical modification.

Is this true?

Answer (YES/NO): NO